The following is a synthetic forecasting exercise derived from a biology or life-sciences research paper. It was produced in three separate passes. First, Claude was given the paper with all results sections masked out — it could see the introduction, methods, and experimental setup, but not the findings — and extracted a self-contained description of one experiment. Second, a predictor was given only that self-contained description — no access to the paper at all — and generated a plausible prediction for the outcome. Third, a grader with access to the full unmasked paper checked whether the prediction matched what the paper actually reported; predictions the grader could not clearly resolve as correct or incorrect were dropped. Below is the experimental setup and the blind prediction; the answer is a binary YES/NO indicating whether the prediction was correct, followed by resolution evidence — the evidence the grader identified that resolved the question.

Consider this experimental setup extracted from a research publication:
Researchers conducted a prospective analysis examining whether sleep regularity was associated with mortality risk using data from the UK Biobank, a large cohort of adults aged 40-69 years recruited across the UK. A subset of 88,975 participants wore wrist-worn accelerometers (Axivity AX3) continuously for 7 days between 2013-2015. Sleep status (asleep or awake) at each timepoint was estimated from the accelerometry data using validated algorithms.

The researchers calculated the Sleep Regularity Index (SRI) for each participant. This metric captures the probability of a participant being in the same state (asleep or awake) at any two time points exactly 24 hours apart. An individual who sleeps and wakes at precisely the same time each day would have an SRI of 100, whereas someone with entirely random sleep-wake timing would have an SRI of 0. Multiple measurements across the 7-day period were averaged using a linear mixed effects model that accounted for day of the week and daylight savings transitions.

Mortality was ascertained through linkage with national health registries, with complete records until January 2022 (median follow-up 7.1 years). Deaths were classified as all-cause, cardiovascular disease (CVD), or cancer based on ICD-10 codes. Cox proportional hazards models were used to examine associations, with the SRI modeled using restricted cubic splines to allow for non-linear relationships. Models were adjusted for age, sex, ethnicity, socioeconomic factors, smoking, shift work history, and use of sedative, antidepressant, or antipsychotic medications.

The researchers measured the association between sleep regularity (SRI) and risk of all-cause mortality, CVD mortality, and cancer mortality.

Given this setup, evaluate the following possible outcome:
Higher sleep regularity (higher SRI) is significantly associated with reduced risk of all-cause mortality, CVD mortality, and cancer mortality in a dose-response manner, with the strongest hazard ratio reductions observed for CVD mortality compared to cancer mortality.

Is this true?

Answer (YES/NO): NO